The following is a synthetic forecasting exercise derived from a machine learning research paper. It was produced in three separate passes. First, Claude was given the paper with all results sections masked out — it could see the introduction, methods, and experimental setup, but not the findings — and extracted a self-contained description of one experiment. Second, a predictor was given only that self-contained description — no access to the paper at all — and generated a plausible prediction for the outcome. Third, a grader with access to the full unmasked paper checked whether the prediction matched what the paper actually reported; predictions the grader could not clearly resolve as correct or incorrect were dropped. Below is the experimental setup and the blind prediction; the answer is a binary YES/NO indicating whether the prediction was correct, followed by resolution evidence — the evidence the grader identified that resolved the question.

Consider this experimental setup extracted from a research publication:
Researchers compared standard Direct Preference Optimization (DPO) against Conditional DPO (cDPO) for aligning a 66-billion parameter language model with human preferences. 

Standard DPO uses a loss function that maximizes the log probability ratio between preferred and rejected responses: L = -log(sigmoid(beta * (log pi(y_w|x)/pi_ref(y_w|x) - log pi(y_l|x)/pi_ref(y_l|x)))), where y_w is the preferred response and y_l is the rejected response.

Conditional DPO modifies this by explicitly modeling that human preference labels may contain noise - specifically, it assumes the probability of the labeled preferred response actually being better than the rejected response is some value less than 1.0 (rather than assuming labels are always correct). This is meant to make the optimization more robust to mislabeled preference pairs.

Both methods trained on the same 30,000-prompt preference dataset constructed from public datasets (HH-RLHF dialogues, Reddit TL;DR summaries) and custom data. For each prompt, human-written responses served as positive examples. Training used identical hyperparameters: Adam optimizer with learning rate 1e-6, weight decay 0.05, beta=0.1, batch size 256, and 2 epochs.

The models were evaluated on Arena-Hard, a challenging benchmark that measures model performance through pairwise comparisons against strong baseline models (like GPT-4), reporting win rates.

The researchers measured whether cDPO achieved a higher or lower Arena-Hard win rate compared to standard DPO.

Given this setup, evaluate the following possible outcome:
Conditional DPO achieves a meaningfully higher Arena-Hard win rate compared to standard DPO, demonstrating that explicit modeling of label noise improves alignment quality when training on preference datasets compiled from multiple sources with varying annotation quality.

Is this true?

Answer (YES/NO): NO